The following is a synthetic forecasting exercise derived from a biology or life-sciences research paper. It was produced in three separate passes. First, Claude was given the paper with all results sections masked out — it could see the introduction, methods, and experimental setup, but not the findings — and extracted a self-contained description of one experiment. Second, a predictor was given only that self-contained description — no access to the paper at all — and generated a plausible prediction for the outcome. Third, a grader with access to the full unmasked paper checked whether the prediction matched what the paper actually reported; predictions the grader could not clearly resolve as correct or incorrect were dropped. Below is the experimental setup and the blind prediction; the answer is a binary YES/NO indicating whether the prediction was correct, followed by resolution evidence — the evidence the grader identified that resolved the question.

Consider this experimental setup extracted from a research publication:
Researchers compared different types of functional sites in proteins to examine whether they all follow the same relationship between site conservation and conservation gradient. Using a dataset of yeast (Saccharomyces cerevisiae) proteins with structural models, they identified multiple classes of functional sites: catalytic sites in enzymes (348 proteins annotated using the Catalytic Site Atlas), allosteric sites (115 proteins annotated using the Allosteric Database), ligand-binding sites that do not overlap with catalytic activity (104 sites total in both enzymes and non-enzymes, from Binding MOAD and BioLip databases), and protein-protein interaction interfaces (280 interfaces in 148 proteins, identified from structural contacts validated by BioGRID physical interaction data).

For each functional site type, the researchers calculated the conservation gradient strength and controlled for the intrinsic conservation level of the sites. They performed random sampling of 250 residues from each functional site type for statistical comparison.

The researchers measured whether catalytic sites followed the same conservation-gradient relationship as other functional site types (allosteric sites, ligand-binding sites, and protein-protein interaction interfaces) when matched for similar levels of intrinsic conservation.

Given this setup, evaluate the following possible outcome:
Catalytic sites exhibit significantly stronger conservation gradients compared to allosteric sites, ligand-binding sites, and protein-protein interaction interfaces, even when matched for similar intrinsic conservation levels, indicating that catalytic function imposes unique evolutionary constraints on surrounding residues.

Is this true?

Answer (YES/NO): YES